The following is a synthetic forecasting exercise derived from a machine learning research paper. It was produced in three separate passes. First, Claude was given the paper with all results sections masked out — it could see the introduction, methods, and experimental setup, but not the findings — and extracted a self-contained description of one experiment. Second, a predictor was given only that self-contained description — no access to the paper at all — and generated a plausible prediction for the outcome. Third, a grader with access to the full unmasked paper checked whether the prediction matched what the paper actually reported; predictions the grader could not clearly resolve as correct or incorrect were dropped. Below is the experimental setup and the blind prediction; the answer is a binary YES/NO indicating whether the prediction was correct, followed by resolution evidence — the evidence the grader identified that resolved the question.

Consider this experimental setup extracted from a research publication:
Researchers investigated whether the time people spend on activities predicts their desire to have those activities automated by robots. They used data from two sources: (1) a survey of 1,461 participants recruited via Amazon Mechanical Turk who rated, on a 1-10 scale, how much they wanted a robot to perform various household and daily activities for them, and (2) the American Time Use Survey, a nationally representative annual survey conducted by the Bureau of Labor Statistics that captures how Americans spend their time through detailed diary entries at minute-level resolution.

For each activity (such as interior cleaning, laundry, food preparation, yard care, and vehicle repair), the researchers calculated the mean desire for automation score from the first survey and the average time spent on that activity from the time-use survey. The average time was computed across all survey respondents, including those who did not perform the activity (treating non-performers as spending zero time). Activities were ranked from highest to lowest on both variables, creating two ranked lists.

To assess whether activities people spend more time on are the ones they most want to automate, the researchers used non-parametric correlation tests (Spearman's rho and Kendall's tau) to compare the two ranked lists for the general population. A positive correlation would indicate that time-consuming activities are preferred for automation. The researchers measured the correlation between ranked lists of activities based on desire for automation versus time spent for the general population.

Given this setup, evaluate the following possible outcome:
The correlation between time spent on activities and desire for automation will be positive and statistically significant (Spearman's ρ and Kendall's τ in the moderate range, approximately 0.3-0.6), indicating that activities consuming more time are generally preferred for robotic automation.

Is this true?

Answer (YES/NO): NO